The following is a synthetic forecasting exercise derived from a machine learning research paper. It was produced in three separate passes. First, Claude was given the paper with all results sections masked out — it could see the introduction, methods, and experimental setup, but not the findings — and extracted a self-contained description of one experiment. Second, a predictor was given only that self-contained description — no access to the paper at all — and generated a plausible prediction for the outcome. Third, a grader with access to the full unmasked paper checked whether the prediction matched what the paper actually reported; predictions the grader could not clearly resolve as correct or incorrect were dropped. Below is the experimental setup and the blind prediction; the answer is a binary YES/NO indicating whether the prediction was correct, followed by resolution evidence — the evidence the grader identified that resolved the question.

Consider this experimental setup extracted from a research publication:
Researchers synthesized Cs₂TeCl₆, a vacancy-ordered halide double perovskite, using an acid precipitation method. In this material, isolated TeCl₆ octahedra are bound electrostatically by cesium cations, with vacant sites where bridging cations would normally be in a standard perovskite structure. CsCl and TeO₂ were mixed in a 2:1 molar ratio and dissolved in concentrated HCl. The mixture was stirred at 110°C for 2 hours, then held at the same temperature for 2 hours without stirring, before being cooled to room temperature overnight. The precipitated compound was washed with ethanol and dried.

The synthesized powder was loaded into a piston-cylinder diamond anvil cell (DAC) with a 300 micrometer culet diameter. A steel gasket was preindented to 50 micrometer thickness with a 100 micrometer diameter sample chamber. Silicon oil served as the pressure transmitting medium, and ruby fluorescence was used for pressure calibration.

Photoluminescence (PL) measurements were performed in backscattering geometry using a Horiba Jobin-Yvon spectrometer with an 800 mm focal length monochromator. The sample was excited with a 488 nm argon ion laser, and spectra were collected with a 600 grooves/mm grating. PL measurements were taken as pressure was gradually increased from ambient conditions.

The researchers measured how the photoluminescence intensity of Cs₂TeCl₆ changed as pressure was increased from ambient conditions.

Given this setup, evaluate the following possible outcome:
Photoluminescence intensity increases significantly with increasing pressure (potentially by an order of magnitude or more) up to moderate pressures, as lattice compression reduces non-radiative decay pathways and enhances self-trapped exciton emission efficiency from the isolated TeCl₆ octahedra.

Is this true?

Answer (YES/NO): NO